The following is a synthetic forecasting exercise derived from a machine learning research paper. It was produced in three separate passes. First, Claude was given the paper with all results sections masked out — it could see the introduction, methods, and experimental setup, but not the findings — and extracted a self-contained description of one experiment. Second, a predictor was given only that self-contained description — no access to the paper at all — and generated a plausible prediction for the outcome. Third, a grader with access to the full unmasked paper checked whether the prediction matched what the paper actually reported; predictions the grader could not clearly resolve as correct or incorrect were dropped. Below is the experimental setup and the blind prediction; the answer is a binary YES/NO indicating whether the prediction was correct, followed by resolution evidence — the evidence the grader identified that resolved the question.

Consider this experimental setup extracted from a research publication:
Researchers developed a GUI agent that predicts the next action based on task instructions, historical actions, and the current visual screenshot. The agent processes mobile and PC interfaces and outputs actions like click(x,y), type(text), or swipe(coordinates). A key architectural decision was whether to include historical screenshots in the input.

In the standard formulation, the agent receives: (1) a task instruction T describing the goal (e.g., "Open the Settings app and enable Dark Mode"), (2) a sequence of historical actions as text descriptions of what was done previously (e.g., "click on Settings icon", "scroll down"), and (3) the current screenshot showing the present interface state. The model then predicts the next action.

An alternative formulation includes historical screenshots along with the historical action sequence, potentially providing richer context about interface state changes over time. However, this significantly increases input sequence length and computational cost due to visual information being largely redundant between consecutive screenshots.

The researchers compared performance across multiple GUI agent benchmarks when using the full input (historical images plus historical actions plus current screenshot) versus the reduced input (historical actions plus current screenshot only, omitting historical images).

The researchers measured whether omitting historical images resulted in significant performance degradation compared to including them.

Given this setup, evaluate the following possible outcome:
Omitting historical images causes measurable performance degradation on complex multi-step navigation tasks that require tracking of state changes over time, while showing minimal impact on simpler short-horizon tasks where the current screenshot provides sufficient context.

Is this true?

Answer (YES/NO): NO